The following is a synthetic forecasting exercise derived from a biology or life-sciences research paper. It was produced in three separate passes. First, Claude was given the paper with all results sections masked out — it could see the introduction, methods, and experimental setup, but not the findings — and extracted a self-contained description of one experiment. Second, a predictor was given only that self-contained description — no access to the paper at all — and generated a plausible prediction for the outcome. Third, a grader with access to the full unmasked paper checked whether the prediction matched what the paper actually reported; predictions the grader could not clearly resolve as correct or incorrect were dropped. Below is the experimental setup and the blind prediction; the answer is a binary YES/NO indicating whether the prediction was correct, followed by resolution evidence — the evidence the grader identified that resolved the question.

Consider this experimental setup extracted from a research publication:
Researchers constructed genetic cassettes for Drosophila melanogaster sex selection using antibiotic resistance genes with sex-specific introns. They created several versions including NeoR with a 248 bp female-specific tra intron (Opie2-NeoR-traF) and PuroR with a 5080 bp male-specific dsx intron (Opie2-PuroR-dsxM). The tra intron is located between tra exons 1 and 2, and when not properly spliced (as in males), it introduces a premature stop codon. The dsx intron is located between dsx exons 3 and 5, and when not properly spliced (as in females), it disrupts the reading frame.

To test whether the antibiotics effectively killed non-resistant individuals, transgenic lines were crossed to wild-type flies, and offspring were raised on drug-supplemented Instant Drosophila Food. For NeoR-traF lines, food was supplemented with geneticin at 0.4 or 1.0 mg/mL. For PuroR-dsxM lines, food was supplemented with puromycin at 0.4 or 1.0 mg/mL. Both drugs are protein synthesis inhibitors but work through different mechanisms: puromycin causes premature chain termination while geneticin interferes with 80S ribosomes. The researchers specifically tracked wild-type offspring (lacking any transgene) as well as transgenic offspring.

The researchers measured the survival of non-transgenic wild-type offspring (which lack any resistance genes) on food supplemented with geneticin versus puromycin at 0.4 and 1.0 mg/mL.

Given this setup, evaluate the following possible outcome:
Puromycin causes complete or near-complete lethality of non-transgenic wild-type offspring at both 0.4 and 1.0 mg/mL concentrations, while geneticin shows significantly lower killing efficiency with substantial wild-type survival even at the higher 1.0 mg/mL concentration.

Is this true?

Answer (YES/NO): NO